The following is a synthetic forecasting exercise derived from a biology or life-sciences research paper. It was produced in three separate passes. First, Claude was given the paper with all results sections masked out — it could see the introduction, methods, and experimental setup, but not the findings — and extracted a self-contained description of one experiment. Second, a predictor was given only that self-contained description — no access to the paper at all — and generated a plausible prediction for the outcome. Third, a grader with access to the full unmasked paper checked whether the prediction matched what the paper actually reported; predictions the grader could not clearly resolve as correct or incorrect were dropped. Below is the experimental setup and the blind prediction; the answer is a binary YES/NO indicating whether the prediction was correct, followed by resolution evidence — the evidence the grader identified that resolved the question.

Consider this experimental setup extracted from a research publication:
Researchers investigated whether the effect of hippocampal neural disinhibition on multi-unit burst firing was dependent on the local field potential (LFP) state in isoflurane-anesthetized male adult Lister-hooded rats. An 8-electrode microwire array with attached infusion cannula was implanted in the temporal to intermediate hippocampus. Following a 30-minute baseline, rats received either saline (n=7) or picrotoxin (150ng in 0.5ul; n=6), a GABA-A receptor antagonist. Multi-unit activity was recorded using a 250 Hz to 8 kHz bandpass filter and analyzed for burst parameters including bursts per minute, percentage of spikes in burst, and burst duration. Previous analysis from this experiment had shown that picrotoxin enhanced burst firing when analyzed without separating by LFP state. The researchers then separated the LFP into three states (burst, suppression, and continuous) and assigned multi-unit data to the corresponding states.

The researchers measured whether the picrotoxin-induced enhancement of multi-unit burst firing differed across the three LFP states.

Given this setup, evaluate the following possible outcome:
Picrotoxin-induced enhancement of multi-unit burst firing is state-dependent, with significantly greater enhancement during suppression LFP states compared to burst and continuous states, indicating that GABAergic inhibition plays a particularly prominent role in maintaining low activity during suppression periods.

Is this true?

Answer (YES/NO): NO